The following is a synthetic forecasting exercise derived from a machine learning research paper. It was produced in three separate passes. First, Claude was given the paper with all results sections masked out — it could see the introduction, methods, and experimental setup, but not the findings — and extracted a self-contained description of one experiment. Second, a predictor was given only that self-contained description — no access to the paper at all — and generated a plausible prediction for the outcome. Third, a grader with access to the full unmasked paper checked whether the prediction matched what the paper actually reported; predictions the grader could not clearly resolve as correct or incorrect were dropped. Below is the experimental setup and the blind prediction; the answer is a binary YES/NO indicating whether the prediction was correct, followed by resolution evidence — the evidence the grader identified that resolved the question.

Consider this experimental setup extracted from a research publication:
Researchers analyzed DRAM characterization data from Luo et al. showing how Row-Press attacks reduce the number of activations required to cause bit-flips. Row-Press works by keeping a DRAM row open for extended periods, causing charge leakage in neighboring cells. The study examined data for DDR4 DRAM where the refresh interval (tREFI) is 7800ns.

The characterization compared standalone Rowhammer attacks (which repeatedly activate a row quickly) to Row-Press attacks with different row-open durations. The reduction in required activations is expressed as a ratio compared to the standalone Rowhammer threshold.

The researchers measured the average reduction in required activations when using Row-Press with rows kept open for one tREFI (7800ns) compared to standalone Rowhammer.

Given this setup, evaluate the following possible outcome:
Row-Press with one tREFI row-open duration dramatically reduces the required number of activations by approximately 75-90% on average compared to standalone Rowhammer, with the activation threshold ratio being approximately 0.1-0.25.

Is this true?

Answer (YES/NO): NO